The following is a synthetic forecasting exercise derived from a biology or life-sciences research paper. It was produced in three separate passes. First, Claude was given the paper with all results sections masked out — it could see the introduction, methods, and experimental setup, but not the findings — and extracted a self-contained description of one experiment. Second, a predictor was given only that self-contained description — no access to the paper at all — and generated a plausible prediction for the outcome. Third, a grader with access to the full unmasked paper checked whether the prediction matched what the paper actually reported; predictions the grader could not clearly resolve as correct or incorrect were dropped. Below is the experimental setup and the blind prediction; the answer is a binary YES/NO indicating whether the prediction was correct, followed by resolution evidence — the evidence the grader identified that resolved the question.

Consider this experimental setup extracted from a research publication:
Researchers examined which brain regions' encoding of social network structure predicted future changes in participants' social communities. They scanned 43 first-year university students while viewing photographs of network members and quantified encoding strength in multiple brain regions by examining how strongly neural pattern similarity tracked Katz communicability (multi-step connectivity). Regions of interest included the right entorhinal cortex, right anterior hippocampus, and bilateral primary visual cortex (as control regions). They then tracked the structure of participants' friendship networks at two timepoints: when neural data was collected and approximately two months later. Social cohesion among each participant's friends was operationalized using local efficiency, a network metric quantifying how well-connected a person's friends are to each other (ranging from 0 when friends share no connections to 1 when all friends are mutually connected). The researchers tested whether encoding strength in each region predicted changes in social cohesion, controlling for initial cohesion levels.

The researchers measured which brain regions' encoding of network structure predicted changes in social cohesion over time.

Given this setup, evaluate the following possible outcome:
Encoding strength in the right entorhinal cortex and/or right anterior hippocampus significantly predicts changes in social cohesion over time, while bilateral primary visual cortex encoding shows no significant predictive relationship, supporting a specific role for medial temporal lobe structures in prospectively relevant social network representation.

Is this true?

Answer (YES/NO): YES